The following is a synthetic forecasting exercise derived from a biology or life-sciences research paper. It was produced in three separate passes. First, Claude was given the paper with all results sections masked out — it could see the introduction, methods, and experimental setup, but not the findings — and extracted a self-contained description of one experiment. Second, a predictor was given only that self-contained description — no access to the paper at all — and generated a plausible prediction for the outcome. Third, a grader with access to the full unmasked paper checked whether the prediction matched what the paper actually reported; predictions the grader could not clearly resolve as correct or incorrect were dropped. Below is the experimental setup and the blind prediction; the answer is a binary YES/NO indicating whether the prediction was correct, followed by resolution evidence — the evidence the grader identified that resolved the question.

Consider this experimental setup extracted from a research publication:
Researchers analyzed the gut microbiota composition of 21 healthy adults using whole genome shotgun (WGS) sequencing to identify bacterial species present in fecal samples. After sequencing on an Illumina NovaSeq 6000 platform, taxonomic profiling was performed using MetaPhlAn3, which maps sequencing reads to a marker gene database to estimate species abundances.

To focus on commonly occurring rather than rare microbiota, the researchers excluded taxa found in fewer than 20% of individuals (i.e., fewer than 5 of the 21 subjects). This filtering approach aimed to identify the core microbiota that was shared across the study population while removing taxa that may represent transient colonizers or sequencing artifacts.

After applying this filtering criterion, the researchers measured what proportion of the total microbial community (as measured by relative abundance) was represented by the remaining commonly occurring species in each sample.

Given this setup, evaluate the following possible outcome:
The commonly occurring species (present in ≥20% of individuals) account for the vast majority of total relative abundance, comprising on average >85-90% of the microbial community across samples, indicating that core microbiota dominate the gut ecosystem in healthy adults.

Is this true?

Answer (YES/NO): YES